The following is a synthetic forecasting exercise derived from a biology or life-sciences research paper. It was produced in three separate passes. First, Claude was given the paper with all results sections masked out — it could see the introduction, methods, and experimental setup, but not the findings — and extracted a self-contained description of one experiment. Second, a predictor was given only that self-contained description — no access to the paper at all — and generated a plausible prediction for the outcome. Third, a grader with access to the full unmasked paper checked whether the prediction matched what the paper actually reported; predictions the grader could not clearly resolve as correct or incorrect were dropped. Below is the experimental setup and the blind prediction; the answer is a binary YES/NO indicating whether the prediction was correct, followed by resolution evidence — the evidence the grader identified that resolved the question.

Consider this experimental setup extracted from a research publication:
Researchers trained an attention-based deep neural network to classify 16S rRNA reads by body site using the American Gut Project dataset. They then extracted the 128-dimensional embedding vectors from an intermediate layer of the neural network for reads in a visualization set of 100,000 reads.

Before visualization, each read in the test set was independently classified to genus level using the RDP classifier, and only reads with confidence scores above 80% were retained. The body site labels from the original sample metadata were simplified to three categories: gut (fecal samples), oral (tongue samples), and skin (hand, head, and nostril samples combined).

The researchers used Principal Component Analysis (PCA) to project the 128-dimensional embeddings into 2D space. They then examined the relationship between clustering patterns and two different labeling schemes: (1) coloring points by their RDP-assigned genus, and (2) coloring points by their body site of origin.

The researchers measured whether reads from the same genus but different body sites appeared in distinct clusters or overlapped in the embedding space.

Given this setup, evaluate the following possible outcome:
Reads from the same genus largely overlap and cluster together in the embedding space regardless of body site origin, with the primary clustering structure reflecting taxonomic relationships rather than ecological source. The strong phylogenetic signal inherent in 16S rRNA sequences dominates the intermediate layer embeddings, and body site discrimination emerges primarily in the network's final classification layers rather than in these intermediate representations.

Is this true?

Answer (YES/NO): NO